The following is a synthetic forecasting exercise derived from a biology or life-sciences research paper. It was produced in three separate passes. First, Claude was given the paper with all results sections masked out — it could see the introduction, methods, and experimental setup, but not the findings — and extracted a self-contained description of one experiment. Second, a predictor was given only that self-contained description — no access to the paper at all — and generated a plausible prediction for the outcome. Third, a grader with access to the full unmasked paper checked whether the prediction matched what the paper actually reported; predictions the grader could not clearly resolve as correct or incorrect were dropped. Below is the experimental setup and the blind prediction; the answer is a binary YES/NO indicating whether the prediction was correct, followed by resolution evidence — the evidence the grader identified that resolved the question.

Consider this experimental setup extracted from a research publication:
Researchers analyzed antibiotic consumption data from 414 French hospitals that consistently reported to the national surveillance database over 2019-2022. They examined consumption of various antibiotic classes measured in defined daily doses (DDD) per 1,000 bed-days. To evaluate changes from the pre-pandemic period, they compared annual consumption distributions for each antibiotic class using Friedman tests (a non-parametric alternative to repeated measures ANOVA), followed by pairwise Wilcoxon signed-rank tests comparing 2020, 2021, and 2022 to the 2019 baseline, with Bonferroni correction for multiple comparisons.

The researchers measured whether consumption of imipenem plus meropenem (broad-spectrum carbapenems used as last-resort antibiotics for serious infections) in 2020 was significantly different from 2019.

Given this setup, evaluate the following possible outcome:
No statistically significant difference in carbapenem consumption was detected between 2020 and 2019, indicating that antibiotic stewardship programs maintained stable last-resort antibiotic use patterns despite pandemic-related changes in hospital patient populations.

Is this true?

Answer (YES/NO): NO